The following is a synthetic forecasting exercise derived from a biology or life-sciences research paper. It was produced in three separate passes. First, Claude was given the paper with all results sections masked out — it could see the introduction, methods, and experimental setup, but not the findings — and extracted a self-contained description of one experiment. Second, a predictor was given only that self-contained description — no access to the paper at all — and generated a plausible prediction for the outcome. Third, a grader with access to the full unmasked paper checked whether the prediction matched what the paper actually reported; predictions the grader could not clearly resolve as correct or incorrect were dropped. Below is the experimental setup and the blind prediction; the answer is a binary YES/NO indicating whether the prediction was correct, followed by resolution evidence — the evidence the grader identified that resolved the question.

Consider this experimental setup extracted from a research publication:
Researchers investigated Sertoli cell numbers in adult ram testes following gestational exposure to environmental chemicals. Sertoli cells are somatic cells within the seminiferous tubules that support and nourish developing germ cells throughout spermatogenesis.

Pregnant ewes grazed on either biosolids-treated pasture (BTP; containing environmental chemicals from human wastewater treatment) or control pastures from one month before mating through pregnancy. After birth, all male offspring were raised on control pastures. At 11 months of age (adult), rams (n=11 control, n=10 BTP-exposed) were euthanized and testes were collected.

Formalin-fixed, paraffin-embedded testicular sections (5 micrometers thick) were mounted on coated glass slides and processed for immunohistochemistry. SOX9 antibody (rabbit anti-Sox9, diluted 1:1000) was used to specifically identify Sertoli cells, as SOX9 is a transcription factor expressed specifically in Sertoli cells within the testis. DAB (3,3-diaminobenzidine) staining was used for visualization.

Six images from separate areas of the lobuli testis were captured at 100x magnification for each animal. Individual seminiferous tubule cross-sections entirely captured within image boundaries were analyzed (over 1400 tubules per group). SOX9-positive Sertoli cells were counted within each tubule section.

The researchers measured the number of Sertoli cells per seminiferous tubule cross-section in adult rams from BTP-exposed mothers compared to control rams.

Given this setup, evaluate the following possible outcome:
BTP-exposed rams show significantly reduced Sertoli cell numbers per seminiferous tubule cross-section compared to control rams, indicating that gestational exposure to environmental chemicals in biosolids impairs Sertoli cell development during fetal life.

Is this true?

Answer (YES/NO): NO